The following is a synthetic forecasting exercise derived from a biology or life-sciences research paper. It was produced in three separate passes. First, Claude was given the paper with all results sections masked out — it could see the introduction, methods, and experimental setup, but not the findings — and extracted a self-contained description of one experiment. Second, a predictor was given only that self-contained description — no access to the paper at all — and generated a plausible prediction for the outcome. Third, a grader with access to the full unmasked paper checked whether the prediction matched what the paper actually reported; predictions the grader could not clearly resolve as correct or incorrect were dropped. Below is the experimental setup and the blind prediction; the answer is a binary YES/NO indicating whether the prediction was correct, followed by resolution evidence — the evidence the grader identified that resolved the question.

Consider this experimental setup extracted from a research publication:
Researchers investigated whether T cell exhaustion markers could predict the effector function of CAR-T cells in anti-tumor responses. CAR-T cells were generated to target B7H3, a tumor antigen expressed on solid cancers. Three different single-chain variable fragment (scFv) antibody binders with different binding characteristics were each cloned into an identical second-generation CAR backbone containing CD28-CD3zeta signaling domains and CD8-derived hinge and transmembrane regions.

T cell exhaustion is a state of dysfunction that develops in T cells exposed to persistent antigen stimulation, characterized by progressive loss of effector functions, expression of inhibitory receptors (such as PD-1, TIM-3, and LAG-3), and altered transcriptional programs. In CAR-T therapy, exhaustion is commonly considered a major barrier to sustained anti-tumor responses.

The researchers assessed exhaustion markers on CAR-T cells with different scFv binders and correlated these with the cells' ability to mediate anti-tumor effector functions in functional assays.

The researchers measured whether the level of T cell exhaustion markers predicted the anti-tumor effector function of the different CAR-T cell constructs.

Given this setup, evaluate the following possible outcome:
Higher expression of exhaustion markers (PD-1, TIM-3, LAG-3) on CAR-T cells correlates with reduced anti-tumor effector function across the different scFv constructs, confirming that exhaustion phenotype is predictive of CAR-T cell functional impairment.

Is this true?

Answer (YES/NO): NO